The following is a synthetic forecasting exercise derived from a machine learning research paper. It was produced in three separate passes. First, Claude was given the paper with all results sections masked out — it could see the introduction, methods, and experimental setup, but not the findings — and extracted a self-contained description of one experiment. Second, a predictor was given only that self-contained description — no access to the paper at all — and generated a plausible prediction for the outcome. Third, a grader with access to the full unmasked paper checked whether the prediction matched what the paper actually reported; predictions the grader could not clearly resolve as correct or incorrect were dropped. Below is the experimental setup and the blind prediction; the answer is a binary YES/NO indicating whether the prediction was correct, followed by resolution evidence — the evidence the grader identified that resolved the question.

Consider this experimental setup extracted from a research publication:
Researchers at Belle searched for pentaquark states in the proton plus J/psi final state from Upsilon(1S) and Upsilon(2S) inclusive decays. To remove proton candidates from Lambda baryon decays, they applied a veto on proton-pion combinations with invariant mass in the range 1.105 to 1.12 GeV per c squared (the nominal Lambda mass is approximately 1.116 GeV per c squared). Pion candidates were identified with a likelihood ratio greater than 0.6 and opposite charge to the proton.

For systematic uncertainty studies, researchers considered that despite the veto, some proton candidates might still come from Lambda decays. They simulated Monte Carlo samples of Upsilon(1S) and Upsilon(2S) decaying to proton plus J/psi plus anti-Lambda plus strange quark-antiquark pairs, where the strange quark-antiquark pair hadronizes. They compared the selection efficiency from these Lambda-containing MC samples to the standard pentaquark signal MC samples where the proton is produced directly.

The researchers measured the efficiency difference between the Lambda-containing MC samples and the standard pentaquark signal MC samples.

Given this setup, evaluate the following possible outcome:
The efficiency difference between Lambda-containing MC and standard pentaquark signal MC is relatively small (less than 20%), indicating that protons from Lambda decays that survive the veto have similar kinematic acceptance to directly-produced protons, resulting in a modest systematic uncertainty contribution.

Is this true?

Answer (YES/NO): YES